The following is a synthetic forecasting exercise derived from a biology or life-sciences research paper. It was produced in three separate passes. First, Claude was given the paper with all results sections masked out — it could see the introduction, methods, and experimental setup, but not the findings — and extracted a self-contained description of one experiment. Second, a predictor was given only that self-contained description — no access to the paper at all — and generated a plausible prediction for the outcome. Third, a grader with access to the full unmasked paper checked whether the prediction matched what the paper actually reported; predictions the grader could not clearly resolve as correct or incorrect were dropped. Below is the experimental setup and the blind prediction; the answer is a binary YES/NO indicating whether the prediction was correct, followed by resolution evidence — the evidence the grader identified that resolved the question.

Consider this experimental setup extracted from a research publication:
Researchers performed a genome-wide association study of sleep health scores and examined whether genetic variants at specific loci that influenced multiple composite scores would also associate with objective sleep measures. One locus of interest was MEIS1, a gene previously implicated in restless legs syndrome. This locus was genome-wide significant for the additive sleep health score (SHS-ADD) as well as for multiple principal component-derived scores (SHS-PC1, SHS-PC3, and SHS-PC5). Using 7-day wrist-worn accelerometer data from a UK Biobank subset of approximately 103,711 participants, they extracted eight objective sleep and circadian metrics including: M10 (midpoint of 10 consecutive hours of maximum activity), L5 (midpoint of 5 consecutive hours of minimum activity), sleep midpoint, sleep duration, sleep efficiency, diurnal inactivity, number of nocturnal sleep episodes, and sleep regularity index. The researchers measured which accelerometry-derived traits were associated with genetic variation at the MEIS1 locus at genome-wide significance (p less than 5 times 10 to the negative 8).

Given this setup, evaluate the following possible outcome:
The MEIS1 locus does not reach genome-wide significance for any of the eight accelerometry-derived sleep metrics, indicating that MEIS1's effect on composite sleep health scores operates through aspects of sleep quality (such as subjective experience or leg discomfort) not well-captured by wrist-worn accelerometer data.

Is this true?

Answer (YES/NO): NO